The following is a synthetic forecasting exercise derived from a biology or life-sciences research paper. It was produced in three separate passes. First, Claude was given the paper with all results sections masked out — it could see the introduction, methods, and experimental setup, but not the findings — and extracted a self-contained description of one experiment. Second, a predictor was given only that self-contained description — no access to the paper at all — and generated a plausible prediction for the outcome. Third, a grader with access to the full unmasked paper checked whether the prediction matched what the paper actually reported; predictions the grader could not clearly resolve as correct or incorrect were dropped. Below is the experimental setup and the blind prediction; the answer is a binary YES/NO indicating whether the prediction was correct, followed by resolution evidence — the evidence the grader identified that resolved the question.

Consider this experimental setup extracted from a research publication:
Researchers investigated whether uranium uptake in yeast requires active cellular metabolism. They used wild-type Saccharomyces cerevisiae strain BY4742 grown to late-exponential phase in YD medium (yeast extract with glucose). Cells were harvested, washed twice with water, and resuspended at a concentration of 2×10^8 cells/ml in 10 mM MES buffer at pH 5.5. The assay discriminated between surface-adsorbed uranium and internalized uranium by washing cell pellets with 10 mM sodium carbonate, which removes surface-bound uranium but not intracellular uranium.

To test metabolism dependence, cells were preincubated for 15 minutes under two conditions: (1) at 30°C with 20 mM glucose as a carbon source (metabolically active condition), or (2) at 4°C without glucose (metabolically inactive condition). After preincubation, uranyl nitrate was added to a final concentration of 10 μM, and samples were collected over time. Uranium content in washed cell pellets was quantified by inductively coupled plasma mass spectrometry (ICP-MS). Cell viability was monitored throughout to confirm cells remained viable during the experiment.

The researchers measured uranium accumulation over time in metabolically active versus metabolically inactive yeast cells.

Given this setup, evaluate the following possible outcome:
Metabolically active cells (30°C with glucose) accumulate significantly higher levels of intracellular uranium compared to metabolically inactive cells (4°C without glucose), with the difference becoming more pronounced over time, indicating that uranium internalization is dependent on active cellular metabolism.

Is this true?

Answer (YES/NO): YES